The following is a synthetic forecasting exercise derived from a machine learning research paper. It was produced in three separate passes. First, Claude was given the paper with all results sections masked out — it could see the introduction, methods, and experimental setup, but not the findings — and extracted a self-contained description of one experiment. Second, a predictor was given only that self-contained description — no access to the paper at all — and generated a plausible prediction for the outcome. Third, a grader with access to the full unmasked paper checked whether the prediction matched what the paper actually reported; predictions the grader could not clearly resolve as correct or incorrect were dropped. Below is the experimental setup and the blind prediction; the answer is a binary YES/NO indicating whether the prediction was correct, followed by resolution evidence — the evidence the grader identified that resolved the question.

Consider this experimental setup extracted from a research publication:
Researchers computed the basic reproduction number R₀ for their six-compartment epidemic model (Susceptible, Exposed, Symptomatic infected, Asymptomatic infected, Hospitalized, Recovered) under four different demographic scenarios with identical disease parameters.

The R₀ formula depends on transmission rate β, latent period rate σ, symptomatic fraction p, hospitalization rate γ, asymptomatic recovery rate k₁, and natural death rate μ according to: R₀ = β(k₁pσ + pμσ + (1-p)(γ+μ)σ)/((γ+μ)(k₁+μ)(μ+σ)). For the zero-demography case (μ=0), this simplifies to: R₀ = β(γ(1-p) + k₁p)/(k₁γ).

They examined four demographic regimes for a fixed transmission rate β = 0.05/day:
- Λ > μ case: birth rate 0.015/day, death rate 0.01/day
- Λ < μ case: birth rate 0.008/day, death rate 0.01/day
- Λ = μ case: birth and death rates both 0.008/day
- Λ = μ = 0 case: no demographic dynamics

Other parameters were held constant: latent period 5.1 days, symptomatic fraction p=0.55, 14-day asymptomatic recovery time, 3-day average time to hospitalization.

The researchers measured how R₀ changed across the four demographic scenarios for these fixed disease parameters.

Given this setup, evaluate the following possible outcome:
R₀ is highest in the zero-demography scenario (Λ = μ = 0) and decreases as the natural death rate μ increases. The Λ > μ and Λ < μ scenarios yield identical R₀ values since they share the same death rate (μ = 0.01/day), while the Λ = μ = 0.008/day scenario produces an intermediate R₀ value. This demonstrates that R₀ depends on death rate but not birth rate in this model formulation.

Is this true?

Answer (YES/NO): YES